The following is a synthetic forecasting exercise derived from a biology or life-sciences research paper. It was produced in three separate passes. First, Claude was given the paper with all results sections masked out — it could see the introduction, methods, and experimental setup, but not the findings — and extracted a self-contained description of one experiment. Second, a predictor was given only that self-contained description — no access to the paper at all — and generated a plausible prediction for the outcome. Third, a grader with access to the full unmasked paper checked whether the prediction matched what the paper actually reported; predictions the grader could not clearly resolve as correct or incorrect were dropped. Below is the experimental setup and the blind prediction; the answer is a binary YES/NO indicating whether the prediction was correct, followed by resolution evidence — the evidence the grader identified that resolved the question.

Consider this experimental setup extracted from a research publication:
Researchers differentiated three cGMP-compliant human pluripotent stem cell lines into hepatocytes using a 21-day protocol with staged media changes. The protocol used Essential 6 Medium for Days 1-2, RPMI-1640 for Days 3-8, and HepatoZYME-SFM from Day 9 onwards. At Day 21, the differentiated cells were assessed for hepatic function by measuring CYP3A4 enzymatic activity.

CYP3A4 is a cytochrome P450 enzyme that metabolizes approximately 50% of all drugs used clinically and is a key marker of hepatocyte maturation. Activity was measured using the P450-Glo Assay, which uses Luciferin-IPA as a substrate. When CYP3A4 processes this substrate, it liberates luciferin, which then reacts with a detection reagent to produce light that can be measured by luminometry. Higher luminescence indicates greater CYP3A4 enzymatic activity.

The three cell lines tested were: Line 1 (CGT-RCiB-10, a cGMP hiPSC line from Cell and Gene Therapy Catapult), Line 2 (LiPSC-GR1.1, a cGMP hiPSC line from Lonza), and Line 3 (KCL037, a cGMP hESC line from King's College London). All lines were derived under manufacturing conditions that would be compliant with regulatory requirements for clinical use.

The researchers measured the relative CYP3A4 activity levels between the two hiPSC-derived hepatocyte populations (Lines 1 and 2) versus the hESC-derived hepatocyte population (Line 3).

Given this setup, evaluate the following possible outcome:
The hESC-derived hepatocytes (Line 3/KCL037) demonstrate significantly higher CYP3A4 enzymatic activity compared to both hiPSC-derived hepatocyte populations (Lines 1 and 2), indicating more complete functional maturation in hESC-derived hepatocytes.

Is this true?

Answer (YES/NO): NO